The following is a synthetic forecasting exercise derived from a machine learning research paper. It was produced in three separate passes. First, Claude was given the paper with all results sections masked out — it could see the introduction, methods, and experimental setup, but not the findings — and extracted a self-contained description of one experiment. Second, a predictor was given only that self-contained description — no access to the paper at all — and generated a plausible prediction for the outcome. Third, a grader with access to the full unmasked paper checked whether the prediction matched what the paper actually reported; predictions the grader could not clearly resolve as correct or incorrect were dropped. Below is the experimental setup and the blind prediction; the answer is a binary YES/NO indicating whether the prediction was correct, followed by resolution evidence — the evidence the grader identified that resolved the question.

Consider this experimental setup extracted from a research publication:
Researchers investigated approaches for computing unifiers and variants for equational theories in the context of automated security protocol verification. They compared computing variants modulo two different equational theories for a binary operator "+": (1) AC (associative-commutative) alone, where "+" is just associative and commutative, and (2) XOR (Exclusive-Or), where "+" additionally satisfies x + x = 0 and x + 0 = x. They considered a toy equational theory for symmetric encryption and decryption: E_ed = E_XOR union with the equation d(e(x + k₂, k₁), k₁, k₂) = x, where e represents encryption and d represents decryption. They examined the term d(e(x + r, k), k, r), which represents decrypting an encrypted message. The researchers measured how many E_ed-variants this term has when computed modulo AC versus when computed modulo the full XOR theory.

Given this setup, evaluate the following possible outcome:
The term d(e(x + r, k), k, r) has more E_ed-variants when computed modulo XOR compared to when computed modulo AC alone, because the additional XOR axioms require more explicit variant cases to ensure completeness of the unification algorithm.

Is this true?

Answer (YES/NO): NO